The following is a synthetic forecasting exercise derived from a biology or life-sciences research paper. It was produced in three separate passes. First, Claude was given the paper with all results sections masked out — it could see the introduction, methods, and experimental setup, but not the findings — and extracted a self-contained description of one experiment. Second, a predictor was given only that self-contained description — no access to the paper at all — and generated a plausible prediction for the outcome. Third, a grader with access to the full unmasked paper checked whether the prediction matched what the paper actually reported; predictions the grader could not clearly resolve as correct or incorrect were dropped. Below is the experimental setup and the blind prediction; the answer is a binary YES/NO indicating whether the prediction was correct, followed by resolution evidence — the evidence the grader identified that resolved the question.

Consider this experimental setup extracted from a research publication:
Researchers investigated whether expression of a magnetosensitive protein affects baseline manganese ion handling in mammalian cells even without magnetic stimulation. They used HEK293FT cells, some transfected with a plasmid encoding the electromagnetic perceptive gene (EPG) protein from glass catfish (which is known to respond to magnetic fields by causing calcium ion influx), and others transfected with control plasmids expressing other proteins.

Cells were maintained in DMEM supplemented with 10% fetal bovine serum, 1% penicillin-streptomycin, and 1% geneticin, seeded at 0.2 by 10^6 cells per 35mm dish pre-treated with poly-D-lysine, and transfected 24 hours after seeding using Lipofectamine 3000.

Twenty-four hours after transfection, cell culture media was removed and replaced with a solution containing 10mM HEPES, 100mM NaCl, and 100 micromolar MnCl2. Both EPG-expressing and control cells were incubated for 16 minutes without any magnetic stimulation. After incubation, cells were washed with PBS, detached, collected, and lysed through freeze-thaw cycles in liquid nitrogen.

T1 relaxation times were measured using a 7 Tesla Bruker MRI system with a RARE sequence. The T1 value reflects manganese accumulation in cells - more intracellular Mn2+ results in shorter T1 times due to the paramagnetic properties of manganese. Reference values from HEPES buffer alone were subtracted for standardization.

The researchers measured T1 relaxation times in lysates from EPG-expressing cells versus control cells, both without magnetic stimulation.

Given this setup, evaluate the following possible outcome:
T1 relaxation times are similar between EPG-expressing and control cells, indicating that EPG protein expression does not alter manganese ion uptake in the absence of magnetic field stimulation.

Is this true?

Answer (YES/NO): YES